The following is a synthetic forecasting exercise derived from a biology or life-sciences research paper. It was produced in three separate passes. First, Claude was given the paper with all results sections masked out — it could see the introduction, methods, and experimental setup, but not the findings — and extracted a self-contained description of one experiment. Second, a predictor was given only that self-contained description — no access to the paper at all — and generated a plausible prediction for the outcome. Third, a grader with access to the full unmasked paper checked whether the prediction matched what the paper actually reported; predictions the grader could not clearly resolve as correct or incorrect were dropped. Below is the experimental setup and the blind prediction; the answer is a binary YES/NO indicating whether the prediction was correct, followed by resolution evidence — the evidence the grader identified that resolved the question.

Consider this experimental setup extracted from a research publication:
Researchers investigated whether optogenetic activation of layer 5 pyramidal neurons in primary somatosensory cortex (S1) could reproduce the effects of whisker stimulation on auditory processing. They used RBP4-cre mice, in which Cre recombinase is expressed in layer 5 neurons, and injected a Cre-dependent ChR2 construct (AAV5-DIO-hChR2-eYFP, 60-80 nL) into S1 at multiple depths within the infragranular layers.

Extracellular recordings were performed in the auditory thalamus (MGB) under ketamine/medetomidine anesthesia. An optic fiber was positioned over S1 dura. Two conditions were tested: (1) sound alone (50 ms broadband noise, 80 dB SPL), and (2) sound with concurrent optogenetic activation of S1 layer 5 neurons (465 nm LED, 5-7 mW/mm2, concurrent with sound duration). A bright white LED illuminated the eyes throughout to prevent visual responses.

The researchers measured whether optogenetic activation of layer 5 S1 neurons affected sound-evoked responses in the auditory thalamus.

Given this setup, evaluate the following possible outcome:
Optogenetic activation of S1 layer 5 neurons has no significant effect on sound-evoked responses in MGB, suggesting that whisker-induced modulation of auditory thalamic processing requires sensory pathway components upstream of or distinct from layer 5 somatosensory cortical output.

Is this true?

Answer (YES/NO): NO